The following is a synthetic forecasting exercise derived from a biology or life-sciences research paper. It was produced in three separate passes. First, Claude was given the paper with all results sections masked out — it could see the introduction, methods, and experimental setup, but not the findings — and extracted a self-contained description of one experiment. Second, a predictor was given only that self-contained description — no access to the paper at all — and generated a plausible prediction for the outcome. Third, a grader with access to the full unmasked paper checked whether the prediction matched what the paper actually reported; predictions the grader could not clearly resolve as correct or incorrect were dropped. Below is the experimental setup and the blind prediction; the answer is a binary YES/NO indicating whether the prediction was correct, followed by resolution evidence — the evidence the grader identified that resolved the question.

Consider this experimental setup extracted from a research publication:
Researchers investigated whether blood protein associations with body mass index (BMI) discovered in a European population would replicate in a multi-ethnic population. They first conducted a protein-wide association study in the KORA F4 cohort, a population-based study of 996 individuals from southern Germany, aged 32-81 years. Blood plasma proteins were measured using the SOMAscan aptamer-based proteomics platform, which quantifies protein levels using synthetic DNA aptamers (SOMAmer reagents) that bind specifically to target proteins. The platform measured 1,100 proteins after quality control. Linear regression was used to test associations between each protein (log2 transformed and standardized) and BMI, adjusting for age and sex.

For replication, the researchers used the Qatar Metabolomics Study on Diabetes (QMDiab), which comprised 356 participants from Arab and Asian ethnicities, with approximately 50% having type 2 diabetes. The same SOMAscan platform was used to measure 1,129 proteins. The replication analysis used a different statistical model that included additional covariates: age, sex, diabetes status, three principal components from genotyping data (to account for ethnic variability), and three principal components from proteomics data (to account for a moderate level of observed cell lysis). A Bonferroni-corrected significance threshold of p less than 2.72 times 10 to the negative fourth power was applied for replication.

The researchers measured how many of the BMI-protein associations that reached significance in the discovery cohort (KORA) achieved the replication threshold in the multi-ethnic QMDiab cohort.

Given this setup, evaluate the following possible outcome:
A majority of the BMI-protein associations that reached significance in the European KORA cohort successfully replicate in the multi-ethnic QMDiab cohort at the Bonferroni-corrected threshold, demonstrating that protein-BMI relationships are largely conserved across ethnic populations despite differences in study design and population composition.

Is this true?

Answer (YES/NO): NO